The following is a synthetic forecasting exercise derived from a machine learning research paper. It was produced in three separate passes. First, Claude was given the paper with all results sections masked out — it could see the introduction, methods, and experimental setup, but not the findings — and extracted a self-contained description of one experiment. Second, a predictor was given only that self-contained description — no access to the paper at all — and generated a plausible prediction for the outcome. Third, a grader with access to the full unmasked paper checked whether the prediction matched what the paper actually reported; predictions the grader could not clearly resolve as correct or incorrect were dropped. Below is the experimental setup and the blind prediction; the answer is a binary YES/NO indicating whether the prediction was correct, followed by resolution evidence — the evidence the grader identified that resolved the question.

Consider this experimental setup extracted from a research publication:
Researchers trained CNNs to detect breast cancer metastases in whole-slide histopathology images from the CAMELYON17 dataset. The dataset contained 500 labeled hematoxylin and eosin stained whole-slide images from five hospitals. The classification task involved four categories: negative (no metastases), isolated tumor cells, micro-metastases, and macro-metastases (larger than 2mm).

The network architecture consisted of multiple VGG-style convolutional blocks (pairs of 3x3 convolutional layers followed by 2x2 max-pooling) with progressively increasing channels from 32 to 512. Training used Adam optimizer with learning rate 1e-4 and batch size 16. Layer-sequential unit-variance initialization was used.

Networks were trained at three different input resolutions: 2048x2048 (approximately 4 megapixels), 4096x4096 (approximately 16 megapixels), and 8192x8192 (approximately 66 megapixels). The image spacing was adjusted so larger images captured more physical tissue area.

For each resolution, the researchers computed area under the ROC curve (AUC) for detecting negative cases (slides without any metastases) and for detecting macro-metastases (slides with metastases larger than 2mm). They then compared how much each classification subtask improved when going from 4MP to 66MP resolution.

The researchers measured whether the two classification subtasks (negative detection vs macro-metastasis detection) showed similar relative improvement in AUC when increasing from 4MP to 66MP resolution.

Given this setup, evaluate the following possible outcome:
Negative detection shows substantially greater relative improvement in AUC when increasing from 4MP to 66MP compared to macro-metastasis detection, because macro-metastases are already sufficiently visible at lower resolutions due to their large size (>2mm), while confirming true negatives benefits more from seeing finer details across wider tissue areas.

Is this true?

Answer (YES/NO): NO